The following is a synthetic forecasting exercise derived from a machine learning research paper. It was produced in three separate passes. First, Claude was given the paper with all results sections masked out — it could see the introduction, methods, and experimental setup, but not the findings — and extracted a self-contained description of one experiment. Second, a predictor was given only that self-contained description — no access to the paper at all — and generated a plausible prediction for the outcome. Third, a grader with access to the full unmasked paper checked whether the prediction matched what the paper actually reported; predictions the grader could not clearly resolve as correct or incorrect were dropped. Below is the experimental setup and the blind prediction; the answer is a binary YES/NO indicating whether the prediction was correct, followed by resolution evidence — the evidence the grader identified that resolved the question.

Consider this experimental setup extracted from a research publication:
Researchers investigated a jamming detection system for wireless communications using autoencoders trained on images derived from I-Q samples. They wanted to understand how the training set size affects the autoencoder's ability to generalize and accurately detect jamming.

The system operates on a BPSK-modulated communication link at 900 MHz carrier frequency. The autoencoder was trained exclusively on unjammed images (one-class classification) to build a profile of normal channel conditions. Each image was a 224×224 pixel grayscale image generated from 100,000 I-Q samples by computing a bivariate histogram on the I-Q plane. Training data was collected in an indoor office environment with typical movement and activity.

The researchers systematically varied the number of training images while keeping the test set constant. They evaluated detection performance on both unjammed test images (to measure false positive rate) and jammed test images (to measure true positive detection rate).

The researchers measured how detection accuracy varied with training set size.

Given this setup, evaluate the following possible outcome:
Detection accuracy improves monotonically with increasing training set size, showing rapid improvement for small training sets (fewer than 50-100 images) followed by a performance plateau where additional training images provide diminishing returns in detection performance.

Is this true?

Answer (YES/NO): NO